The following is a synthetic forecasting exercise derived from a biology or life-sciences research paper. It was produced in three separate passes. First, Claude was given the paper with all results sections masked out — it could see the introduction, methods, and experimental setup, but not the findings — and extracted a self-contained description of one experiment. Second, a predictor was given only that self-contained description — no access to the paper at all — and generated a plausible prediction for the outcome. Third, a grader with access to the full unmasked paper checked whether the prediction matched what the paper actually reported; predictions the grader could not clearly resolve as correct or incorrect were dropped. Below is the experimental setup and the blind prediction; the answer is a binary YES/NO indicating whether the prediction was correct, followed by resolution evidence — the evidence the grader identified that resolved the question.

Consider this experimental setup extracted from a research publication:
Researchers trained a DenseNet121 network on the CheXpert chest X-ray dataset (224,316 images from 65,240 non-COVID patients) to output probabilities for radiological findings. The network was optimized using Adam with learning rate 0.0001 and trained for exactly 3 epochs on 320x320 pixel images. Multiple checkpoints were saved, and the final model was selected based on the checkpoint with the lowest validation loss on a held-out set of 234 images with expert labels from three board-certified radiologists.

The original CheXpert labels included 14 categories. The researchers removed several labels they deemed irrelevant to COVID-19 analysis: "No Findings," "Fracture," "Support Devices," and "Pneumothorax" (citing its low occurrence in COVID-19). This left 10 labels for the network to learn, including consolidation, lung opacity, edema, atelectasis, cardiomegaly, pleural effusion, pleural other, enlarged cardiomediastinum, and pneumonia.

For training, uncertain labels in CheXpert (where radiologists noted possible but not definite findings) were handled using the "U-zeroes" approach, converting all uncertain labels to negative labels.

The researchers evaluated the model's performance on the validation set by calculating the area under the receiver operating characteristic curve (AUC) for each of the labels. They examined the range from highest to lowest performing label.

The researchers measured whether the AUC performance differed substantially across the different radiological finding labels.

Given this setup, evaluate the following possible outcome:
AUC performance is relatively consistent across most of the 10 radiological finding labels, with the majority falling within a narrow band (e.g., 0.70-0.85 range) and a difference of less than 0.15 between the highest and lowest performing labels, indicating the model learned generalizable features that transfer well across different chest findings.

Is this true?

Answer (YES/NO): NO